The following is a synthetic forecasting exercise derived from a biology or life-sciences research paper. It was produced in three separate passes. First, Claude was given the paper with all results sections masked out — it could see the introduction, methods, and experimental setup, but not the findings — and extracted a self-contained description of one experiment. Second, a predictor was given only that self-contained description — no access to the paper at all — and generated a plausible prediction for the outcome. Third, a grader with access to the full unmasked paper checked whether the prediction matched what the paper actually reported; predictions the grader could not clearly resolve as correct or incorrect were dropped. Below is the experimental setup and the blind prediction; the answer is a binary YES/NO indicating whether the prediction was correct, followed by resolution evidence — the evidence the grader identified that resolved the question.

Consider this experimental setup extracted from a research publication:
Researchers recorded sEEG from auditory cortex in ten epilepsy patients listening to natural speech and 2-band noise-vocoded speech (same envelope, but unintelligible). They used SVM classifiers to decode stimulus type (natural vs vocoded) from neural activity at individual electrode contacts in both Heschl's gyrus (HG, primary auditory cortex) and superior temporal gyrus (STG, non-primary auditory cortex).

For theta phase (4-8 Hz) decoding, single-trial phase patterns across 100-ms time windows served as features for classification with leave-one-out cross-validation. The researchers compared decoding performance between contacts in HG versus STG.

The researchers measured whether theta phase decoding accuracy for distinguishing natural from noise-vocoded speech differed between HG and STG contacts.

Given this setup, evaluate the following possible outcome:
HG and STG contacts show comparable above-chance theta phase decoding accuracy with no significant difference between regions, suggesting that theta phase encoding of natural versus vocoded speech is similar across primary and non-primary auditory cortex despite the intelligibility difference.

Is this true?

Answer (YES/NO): YES